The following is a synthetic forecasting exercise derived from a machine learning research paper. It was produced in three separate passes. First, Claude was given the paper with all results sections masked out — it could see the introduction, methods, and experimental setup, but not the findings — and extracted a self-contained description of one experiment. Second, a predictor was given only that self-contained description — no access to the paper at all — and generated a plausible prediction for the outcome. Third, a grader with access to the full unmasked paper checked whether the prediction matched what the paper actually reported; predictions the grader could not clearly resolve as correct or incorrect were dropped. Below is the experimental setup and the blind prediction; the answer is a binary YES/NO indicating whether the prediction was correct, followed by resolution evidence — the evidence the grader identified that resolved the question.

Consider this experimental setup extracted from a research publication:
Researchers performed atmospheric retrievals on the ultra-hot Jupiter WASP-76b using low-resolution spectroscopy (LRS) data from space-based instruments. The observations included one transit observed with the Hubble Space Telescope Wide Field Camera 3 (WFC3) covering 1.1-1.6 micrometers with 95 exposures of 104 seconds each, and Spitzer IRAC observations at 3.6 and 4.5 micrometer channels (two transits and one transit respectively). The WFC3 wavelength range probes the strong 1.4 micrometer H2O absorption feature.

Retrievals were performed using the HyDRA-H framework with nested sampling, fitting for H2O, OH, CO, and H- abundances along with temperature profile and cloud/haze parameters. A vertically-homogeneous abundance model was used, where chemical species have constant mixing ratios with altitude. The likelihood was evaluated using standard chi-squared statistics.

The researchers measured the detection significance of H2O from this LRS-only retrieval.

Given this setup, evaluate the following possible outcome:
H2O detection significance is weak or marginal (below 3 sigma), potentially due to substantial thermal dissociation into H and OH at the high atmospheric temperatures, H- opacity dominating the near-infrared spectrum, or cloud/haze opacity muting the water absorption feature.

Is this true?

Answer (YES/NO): NO